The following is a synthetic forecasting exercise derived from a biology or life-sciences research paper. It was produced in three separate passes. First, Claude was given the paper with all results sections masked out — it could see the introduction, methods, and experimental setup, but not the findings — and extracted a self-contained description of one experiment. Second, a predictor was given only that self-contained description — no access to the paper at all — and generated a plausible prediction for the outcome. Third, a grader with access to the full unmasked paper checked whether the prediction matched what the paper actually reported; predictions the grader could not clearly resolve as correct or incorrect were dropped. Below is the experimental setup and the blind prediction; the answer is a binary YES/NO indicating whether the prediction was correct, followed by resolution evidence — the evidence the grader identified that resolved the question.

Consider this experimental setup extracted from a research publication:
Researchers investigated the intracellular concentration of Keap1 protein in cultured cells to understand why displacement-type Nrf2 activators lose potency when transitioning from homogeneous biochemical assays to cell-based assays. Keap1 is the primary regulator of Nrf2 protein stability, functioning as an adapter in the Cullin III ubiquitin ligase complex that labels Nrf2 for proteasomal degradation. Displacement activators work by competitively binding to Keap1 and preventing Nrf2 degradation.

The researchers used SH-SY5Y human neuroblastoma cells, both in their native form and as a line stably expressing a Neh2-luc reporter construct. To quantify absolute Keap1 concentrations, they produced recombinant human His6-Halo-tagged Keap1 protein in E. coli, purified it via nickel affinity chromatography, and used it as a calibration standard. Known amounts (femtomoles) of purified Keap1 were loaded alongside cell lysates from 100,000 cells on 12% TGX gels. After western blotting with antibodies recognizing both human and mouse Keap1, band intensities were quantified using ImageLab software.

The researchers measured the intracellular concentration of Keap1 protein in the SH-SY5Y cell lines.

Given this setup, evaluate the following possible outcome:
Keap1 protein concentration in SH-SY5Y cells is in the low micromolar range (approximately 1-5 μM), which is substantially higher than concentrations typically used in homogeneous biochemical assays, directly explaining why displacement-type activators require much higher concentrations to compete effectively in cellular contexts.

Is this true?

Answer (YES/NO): NO